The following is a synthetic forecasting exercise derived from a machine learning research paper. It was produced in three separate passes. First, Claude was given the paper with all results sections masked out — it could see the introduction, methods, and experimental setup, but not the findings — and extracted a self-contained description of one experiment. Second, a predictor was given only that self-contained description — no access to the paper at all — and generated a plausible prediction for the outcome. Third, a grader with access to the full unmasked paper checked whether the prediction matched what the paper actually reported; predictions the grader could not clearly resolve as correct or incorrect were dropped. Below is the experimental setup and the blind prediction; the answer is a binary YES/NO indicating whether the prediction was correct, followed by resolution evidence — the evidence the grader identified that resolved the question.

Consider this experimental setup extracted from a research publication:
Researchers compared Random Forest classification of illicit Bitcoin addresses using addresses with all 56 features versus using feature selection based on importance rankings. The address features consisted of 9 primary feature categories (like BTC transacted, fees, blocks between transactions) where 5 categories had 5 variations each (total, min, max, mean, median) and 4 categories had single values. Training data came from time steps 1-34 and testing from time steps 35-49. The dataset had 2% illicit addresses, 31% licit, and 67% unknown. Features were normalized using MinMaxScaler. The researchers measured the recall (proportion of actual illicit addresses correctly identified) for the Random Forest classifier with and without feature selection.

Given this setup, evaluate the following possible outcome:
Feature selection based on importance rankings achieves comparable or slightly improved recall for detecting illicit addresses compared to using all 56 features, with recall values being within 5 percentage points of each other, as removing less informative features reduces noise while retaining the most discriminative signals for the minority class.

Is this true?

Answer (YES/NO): YES